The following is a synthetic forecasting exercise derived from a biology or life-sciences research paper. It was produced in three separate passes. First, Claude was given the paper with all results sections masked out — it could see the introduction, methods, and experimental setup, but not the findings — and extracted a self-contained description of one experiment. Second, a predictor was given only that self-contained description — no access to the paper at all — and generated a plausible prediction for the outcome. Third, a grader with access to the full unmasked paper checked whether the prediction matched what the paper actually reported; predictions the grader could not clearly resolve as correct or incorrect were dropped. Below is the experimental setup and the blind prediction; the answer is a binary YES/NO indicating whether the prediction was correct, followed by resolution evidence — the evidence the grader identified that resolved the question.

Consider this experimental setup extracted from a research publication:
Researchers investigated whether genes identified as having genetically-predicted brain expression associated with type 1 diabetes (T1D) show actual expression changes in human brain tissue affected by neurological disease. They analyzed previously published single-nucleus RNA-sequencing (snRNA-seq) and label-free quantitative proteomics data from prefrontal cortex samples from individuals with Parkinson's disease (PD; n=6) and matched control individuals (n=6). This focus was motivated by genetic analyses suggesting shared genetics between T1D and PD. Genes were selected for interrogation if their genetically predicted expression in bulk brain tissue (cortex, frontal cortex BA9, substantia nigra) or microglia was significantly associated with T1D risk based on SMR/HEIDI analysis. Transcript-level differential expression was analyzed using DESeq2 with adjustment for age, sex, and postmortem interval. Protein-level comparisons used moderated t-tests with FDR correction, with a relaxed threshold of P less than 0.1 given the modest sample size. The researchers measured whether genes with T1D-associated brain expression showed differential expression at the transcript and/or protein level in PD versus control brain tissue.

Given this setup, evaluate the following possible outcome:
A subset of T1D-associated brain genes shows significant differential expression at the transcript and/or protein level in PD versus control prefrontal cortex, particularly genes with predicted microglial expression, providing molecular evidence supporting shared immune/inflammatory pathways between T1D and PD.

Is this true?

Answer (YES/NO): YES